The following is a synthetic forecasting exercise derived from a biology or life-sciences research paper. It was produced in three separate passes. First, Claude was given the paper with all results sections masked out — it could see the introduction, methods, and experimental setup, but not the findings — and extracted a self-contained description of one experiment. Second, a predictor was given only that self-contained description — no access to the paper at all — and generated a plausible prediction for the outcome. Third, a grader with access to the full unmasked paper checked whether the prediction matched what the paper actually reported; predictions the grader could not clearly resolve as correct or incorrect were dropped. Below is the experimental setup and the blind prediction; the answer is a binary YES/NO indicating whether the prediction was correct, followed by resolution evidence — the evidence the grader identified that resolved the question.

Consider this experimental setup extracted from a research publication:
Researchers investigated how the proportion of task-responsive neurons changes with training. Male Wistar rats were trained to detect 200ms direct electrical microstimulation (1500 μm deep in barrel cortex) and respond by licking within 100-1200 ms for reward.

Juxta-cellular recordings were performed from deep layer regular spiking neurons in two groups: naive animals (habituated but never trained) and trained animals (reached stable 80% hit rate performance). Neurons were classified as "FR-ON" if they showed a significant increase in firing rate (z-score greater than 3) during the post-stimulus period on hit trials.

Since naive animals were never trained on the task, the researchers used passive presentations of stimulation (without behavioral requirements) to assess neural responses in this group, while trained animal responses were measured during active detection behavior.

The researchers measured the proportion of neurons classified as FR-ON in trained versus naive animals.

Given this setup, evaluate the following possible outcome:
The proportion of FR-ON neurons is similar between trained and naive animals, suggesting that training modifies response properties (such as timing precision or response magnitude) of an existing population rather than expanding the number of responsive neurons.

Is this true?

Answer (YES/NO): NO